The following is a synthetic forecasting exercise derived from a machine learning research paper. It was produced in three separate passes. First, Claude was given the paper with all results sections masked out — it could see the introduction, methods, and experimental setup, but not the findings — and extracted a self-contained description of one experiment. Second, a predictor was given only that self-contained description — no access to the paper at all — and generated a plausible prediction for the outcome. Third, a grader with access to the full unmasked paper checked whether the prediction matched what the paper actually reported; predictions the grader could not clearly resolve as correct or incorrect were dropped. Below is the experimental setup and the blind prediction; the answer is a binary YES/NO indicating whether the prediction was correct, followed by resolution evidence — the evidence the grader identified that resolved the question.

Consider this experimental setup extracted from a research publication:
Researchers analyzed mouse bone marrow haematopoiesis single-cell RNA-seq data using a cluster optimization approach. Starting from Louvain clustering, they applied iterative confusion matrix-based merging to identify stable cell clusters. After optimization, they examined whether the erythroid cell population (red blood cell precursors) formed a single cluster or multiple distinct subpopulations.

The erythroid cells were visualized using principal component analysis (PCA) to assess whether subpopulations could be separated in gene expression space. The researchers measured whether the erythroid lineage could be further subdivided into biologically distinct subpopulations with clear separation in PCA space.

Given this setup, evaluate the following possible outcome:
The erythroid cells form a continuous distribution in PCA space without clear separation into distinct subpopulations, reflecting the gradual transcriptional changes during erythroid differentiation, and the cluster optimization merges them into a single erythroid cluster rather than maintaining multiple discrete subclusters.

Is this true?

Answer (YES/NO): NO